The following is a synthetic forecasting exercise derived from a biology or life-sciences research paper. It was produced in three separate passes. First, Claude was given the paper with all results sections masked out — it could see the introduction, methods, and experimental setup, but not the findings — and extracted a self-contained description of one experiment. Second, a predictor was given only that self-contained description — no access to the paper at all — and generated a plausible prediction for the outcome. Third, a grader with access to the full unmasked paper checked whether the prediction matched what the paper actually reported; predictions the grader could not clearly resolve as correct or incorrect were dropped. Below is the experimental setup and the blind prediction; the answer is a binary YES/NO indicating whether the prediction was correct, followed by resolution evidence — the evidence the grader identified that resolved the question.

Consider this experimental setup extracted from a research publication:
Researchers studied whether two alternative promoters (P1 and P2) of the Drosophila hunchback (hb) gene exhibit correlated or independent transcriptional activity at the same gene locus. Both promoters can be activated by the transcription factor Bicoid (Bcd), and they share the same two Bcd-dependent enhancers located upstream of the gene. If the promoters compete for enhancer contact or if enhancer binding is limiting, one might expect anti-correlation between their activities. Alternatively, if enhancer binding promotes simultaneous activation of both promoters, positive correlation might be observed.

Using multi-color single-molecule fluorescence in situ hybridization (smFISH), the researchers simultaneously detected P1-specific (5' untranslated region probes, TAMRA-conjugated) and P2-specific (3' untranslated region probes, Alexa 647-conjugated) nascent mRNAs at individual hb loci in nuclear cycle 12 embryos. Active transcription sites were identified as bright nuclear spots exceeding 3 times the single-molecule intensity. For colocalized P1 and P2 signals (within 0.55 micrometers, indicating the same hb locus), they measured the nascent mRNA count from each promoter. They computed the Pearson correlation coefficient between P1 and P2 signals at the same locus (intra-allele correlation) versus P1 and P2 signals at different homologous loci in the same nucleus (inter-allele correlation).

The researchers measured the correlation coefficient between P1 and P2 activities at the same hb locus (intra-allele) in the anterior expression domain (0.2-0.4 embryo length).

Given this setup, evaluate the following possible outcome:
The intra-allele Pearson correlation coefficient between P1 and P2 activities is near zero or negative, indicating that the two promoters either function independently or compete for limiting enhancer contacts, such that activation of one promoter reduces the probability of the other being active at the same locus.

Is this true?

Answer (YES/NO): YES